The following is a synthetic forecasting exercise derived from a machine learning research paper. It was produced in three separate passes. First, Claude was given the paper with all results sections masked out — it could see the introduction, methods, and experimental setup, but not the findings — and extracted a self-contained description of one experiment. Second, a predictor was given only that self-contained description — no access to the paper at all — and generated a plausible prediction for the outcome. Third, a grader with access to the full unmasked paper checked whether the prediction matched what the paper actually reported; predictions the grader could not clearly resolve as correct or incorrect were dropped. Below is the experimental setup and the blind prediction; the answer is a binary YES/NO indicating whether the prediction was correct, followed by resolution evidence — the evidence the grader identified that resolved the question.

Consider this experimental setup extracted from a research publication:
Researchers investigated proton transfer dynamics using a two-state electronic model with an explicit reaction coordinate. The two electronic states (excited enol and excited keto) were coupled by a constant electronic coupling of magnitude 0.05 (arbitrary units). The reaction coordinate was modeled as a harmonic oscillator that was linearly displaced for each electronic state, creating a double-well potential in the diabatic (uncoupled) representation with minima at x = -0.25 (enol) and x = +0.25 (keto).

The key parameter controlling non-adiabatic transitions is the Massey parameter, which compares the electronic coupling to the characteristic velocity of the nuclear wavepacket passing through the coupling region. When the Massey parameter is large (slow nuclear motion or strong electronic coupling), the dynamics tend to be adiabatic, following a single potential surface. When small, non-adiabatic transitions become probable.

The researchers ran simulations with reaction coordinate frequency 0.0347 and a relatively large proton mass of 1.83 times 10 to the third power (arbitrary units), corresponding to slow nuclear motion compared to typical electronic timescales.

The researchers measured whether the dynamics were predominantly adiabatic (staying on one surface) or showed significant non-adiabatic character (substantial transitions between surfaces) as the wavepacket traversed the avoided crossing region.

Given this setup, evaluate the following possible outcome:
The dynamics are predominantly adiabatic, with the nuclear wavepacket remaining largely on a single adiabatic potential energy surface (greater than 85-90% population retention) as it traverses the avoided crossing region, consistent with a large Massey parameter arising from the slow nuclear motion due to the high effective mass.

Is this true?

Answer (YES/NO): YES